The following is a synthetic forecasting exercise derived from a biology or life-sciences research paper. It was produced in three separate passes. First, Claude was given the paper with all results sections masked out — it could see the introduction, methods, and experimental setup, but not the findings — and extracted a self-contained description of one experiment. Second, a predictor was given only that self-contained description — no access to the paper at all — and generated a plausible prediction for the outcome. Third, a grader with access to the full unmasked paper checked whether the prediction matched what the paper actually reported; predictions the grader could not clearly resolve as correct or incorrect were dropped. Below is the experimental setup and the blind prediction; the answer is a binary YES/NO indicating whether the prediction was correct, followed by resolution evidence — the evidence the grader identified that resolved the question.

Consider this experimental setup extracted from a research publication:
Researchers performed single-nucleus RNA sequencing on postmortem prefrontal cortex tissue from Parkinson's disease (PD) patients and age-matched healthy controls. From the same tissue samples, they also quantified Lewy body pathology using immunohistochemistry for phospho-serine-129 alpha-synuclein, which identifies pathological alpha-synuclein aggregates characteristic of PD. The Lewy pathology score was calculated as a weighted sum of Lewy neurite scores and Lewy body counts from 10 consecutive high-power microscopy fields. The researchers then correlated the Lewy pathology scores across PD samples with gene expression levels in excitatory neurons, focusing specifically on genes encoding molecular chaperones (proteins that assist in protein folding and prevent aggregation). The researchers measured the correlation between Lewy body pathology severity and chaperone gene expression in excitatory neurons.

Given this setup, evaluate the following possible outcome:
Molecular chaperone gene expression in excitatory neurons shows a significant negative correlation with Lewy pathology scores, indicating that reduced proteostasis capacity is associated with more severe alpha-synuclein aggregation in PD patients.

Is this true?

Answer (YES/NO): YES